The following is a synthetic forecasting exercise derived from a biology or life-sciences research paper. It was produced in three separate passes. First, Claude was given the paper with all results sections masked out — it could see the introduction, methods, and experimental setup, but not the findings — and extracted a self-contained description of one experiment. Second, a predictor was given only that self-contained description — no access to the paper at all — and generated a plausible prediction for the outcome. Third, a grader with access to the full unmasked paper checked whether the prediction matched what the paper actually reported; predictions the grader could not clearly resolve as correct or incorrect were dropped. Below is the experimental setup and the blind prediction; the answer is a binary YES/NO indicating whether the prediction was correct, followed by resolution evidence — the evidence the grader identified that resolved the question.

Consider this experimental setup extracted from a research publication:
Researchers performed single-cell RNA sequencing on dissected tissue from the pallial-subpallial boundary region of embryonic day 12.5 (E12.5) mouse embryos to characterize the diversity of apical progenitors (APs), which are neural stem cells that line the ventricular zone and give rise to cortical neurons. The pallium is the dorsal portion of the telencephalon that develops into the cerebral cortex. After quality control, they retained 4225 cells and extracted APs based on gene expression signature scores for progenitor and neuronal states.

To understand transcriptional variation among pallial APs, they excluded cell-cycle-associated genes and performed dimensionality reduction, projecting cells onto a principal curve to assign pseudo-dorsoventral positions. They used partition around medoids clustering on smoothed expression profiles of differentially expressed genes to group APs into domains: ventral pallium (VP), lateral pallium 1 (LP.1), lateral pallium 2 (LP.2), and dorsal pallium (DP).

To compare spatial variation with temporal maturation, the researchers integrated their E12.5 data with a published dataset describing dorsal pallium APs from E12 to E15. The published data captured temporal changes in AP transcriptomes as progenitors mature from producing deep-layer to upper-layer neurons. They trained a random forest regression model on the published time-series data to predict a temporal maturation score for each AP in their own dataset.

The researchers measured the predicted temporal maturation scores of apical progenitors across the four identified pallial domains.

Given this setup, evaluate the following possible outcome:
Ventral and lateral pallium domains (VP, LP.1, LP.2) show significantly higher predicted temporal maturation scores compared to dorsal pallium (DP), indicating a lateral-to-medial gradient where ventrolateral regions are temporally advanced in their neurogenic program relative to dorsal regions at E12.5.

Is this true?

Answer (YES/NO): YES